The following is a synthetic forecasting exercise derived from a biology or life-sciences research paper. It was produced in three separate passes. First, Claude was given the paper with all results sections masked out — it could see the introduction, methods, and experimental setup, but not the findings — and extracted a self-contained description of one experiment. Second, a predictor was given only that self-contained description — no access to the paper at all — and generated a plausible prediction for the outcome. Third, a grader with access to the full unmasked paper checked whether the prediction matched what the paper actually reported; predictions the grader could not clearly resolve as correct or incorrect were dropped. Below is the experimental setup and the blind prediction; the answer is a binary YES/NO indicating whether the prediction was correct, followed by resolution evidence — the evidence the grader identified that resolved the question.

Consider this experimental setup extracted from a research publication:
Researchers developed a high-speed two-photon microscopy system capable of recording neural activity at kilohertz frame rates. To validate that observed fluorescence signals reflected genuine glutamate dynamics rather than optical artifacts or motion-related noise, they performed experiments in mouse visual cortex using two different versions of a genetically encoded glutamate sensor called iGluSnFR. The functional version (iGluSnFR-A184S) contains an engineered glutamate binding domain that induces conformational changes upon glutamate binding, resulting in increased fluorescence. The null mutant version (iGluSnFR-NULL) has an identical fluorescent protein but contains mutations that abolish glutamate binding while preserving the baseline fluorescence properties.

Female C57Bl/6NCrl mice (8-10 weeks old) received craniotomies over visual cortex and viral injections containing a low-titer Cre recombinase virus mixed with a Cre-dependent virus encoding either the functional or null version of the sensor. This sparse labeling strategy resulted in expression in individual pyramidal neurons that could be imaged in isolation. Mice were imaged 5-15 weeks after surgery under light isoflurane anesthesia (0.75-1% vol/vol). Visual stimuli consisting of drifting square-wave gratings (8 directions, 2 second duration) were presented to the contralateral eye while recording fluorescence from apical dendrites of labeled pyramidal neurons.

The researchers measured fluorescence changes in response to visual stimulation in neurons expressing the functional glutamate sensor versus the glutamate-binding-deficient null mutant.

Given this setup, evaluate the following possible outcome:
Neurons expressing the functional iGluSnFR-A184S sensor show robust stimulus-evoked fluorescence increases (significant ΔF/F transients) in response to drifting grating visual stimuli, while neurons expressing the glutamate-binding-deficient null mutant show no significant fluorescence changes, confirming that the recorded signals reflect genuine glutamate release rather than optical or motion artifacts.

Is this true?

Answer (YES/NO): YES